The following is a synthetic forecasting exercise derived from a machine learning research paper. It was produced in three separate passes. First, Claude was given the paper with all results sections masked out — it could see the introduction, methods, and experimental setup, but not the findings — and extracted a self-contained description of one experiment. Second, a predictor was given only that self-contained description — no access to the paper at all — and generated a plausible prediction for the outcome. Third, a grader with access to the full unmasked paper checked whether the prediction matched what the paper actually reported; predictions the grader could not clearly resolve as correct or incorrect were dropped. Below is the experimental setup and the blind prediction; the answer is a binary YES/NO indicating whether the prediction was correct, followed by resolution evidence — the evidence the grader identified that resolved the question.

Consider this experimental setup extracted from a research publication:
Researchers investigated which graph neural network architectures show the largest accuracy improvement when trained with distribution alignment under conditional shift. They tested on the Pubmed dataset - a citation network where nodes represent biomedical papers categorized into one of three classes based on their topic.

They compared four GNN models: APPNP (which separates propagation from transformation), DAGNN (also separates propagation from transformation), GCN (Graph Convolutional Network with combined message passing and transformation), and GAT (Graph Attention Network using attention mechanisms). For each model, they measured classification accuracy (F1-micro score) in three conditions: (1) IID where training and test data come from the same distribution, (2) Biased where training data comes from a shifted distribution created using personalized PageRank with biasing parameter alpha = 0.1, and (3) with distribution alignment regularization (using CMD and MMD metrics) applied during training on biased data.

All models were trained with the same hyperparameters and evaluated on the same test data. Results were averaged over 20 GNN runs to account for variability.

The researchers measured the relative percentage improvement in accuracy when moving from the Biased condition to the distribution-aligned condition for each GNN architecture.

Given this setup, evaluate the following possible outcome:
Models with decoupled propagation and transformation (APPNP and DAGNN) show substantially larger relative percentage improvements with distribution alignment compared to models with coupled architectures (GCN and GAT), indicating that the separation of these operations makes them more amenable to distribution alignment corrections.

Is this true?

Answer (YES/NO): NO